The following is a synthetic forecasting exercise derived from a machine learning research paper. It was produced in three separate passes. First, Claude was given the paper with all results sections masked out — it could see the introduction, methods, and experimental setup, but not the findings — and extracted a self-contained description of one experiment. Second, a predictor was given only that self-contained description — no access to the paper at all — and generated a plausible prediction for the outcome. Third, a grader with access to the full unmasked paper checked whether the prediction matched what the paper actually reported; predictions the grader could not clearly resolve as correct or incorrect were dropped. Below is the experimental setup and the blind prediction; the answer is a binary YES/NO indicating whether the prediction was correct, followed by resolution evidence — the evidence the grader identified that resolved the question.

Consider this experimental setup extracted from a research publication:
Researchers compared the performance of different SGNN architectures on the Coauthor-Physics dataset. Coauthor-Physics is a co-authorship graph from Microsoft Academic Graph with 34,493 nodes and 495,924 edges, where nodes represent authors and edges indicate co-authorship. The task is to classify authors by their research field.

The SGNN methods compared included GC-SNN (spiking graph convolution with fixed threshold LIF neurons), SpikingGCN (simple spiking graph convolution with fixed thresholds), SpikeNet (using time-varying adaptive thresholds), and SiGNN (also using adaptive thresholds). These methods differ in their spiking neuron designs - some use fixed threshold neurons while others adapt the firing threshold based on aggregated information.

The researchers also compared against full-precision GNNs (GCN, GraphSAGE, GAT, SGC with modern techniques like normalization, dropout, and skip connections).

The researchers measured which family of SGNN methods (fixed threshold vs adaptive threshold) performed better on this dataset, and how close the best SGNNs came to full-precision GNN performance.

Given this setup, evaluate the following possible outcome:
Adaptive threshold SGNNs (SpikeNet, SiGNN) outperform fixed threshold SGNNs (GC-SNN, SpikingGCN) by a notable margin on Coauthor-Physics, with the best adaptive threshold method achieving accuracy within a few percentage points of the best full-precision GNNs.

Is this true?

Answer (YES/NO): NO